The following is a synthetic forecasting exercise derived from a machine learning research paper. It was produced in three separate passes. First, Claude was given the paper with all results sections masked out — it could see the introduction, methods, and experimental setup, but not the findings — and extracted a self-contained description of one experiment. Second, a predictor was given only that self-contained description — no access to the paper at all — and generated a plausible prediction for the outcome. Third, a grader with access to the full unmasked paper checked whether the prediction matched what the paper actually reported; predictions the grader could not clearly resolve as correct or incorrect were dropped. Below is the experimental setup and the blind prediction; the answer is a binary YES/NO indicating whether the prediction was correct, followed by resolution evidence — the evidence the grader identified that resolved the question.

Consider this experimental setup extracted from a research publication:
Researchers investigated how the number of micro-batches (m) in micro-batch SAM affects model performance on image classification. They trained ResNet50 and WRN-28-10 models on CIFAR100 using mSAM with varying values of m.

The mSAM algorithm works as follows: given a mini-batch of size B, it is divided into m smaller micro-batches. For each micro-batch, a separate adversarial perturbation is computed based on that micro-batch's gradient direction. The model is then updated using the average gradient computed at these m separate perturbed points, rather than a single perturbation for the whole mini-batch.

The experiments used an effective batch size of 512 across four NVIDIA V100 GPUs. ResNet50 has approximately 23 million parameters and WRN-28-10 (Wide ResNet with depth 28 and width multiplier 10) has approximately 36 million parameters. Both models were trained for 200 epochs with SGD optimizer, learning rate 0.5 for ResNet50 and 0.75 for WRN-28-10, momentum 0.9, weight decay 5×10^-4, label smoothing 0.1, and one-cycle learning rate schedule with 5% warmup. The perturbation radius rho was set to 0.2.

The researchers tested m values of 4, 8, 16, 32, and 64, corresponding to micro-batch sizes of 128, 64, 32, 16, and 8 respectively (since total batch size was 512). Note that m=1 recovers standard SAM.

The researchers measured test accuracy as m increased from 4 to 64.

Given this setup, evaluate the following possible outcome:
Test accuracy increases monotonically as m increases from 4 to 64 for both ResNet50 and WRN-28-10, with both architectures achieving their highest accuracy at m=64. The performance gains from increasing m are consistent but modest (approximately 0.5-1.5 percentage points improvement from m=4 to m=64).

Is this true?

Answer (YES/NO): NO